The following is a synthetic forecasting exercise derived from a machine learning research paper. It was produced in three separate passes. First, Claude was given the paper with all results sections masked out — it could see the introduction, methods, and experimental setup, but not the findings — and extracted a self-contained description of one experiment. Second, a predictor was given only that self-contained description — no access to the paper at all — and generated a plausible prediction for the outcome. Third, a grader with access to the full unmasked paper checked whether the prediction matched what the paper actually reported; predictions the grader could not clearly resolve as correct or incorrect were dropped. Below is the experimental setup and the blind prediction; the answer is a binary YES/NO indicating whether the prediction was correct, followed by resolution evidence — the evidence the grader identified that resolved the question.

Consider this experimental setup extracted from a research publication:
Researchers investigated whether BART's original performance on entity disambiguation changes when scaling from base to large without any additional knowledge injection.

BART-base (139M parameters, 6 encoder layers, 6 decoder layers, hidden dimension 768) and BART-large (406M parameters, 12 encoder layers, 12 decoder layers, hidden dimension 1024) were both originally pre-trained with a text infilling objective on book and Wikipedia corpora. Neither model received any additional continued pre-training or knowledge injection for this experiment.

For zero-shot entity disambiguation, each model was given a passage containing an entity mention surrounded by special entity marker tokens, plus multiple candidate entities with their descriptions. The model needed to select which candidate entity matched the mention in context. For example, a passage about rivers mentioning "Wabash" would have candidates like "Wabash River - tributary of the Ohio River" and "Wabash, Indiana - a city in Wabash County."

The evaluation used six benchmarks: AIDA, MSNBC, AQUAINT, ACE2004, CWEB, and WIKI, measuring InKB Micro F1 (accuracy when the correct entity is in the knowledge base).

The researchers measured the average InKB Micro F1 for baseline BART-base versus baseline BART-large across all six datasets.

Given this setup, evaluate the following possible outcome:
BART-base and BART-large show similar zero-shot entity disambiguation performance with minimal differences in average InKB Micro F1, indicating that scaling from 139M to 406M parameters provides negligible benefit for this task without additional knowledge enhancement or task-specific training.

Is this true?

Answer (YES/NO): YES